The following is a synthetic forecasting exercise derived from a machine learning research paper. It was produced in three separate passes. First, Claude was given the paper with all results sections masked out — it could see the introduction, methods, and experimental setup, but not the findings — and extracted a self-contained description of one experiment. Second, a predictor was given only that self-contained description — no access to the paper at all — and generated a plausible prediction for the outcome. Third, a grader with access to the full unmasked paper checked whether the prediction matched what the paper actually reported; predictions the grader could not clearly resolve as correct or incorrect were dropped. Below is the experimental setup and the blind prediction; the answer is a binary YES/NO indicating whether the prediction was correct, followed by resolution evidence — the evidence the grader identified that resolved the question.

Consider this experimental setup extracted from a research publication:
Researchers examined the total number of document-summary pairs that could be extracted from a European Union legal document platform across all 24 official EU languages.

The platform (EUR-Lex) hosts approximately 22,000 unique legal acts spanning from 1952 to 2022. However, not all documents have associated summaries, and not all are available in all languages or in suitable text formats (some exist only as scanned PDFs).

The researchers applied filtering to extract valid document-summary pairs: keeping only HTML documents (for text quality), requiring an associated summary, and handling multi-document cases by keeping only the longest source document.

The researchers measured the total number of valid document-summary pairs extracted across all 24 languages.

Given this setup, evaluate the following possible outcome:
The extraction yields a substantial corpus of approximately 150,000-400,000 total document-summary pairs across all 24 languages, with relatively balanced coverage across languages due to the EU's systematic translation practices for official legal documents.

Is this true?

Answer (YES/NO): NO